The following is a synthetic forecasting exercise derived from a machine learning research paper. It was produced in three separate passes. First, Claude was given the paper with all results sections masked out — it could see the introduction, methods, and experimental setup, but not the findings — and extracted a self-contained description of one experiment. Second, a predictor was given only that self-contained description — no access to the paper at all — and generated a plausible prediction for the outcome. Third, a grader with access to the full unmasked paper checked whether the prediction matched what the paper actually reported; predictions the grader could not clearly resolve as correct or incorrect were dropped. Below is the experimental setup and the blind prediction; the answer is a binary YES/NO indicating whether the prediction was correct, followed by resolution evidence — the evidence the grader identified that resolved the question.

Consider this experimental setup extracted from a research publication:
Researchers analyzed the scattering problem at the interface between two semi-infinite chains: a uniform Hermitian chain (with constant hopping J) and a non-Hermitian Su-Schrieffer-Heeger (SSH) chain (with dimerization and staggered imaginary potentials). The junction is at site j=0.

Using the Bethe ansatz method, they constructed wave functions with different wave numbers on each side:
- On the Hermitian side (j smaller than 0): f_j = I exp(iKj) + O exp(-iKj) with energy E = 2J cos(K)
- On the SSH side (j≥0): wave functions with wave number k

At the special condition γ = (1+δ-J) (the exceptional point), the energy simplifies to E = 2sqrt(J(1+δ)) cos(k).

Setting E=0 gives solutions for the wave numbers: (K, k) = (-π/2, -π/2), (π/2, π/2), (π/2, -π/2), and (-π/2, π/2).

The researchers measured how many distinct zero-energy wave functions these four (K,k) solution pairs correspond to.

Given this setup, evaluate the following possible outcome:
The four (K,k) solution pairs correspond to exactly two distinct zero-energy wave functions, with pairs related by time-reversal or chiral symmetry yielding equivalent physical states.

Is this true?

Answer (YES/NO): NO